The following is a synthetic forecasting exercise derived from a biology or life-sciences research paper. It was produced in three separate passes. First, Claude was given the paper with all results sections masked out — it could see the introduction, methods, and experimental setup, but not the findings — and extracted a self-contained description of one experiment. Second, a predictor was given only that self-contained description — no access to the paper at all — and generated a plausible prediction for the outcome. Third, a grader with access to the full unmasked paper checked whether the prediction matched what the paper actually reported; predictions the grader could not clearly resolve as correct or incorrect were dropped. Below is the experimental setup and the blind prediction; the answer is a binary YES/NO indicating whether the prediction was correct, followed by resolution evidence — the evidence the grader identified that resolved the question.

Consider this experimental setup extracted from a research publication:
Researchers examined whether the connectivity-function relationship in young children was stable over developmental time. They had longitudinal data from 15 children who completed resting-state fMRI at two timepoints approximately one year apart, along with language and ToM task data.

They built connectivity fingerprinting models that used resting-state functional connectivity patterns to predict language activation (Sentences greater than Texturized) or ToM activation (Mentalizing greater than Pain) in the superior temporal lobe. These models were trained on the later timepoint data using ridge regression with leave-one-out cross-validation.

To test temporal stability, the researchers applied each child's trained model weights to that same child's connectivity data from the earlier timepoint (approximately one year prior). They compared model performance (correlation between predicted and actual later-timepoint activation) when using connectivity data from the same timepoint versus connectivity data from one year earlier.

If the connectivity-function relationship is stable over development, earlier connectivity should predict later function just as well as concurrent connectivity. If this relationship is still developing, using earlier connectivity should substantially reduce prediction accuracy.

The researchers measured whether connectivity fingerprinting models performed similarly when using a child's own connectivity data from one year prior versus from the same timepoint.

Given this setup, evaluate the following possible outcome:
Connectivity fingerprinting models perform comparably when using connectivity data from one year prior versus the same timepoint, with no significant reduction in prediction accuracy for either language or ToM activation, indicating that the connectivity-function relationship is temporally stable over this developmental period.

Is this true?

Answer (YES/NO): YES